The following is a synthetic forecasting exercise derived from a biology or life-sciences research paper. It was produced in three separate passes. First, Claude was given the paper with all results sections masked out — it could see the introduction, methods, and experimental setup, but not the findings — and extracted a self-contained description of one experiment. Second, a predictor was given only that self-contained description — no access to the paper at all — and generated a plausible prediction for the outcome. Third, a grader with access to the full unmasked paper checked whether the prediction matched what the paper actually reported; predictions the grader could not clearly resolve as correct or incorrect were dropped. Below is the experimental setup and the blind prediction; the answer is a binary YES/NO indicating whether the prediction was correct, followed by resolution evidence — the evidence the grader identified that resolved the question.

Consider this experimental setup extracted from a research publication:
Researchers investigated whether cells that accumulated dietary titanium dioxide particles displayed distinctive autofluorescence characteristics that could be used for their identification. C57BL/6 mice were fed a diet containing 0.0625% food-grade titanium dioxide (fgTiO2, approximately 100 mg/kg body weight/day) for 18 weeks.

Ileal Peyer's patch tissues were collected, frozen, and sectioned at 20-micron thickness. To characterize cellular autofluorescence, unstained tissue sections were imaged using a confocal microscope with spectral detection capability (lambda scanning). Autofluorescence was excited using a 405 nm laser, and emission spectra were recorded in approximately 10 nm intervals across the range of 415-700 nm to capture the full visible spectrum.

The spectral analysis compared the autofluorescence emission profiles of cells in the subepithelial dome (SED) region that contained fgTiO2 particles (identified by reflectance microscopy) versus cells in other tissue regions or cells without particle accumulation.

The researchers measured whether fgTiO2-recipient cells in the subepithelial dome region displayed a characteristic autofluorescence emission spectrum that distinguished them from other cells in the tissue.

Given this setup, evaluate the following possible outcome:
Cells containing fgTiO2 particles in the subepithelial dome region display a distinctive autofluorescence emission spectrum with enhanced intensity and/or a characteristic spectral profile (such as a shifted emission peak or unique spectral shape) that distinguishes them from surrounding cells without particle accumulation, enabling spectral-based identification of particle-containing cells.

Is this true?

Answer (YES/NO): YES